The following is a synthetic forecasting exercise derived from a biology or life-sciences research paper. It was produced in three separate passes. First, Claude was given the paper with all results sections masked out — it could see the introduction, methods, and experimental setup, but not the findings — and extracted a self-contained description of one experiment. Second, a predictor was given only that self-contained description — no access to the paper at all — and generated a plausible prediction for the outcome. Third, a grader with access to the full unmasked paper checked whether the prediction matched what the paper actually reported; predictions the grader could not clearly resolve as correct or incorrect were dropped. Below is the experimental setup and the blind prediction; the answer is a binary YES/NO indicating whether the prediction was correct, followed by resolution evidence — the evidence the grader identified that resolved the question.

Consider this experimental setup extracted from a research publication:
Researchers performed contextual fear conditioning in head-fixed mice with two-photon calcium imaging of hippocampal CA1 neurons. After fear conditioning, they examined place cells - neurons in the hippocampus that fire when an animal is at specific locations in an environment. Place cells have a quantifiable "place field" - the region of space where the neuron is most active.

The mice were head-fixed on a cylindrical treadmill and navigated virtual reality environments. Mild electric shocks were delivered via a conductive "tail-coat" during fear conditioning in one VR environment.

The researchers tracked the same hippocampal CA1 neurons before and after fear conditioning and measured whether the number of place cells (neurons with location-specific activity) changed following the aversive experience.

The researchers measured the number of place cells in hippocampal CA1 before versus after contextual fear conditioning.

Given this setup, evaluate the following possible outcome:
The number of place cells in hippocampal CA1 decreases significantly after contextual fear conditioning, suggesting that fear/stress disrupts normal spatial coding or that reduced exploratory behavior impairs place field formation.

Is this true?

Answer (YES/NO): NO